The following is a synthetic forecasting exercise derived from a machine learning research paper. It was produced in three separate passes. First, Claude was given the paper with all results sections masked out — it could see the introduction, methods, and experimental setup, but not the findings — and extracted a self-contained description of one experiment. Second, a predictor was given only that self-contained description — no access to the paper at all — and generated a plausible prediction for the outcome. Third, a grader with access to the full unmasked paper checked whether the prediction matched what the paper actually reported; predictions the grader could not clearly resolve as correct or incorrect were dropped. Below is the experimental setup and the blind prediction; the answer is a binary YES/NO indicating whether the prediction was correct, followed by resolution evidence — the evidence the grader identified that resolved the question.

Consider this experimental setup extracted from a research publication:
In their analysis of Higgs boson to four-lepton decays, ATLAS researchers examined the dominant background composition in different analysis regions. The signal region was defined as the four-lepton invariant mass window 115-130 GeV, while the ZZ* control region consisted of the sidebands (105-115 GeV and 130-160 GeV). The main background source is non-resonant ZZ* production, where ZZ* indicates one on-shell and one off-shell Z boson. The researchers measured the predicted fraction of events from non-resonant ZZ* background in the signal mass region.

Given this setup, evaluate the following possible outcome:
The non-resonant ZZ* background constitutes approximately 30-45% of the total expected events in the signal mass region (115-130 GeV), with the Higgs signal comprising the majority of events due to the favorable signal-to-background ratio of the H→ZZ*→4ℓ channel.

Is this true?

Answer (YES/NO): YES